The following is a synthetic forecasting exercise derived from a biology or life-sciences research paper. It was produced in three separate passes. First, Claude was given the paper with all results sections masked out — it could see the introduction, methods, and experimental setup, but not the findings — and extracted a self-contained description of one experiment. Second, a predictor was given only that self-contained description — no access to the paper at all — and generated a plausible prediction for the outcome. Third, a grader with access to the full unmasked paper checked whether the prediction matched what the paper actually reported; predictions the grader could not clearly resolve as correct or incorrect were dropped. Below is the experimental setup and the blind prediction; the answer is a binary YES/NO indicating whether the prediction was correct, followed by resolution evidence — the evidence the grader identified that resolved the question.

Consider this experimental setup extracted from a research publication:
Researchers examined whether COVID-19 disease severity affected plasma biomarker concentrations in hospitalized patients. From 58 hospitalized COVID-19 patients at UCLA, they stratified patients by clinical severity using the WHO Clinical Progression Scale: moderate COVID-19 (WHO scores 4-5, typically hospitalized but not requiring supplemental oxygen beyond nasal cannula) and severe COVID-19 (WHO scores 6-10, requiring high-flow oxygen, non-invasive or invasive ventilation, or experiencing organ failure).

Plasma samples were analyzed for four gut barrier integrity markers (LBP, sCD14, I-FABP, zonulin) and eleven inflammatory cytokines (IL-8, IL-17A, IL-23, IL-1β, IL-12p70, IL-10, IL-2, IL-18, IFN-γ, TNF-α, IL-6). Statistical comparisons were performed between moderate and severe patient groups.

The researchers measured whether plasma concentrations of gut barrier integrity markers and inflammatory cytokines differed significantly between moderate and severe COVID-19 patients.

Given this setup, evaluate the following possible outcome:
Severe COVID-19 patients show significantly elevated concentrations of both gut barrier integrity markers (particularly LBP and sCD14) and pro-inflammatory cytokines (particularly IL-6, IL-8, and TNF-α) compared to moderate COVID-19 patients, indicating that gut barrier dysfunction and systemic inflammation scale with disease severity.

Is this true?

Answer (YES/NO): NO